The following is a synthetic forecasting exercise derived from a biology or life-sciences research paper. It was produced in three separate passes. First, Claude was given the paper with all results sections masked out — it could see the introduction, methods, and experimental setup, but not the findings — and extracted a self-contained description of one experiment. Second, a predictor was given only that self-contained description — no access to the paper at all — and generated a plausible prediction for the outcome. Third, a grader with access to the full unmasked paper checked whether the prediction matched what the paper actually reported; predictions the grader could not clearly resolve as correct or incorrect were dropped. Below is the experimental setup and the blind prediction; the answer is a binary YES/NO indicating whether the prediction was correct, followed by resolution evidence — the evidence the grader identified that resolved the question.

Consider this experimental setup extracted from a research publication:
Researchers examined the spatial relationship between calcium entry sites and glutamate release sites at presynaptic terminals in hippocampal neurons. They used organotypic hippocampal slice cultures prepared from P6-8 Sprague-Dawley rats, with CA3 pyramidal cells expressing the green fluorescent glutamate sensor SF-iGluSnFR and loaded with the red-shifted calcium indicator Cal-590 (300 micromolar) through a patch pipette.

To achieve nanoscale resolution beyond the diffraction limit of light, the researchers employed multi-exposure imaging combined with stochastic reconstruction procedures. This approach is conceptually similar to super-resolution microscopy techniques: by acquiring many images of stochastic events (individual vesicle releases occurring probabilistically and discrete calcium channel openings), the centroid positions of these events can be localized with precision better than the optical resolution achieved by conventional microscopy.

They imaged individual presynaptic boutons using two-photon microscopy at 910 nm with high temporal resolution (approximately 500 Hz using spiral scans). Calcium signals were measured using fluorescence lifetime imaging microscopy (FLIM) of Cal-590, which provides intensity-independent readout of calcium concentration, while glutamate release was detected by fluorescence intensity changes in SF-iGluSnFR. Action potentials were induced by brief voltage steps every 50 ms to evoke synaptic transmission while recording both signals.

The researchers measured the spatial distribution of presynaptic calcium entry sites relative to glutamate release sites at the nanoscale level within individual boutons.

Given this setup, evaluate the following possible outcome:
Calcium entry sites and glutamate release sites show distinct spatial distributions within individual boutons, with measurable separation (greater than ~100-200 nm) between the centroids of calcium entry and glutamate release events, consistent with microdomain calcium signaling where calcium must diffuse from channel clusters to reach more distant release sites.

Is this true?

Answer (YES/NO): NO